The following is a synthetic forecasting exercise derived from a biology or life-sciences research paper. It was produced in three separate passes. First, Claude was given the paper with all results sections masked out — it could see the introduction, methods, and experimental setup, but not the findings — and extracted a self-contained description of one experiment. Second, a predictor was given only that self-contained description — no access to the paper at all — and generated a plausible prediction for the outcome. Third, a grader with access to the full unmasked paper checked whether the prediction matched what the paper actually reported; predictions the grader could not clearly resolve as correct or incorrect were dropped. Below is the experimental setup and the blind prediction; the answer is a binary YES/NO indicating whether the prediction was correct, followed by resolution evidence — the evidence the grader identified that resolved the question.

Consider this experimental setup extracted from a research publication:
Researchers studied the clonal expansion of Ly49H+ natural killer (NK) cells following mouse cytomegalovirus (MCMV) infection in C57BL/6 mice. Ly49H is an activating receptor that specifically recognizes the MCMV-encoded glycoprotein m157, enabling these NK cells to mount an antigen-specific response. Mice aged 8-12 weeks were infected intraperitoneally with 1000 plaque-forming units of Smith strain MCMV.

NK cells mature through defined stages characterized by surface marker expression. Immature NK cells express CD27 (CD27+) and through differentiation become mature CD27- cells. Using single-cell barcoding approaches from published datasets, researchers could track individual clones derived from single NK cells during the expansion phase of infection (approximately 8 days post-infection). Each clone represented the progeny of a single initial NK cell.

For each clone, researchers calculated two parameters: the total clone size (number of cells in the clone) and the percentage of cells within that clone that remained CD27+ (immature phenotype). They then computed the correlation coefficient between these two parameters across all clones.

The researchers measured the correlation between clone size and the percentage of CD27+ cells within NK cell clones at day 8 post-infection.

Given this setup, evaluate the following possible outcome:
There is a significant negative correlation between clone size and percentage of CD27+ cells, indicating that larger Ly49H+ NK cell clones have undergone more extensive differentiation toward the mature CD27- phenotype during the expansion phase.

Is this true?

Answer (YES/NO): YES